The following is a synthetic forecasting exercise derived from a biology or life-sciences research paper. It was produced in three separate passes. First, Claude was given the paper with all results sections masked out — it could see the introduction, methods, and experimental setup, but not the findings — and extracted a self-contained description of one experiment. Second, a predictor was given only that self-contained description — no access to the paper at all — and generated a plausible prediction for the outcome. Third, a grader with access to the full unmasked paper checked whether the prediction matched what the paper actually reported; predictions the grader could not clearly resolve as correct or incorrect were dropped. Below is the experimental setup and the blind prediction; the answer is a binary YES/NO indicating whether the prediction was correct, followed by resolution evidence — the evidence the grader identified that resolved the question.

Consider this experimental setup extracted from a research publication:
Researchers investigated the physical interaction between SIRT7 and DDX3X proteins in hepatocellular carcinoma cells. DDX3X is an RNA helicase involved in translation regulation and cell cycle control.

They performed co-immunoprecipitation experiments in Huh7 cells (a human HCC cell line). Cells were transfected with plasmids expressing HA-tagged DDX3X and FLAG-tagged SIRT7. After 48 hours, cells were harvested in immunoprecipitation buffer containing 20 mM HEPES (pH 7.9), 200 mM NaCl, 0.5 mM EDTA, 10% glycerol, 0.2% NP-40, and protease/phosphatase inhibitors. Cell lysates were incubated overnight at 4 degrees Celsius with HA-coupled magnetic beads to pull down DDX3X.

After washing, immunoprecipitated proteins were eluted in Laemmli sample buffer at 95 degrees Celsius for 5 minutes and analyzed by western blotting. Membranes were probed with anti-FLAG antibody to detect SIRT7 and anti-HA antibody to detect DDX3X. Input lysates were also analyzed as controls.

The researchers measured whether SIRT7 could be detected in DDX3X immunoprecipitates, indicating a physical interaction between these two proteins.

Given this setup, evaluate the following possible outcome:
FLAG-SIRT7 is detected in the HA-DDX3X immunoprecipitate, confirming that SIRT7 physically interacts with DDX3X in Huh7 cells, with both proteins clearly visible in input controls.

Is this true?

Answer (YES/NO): NO